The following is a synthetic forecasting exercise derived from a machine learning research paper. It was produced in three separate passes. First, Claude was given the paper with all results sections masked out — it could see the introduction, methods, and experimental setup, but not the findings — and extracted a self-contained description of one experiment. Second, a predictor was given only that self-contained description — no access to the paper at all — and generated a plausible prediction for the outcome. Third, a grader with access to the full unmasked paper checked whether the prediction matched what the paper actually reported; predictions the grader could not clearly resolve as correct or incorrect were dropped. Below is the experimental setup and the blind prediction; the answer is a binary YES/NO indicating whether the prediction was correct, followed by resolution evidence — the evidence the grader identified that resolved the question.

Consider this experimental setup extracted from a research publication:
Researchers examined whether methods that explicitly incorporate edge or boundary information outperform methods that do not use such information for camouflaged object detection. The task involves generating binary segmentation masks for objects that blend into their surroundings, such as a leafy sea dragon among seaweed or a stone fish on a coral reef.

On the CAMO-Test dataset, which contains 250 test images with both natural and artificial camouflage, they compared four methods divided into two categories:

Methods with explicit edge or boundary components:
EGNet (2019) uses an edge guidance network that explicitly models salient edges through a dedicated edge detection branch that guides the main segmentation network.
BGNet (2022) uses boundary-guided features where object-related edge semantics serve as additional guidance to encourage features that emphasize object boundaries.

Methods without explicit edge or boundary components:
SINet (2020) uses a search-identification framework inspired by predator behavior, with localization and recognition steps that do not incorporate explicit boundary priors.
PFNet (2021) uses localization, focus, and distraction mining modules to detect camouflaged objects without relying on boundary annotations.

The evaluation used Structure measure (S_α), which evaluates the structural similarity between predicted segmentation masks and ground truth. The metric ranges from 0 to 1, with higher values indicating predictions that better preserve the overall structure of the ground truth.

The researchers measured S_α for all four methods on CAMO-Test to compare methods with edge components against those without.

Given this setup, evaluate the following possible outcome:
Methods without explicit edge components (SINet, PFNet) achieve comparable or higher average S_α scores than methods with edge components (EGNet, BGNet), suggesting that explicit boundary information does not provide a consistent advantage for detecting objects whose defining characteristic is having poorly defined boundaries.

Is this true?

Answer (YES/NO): NO